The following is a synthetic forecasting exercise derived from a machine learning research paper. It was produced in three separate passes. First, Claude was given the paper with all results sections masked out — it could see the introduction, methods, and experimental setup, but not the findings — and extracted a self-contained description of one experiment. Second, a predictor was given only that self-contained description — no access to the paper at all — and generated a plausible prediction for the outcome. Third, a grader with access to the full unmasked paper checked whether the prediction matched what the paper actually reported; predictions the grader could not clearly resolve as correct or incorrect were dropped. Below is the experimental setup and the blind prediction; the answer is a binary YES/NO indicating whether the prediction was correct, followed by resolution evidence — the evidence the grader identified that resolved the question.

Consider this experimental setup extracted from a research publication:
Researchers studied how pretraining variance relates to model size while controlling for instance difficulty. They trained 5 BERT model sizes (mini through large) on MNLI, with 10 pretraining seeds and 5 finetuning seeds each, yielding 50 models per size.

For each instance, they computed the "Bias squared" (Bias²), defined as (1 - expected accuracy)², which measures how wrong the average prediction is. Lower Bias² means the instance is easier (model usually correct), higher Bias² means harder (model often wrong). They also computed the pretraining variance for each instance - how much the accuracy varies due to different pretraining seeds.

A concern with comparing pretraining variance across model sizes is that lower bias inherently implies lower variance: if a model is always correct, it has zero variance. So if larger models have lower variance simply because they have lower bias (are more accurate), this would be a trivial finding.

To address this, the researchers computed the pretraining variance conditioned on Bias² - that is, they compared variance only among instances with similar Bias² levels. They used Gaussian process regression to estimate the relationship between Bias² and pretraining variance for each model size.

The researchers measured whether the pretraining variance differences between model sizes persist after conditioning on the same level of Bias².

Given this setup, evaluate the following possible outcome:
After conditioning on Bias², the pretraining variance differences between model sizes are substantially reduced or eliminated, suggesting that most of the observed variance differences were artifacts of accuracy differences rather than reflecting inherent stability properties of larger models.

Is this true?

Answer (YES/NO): NO